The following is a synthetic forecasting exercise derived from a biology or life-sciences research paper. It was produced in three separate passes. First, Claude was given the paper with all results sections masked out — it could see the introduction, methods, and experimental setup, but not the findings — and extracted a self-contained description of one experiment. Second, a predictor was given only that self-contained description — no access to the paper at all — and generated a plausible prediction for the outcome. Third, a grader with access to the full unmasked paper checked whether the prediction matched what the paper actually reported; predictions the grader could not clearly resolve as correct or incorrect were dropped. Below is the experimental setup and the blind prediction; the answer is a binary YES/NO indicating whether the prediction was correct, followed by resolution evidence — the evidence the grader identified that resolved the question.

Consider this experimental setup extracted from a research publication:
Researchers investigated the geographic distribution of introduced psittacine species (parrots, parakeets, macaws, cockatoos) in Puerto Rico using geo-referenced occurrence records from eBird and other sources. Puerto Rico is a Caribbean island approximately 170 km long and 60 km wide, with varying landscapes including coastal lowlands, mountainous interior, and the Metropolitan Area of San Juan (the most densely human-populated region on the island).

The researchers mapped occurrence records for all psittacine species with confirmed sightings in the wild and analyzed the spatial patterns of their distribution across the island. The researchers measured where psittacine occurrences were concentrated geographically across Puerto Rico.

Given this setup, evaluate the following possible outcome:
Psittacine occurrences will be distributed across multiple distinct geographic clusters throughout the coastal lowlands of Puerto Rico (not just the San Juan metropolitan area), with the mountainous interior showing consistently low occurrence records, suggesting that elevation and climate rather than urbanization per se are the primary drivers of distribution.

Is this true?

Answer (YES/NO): NO